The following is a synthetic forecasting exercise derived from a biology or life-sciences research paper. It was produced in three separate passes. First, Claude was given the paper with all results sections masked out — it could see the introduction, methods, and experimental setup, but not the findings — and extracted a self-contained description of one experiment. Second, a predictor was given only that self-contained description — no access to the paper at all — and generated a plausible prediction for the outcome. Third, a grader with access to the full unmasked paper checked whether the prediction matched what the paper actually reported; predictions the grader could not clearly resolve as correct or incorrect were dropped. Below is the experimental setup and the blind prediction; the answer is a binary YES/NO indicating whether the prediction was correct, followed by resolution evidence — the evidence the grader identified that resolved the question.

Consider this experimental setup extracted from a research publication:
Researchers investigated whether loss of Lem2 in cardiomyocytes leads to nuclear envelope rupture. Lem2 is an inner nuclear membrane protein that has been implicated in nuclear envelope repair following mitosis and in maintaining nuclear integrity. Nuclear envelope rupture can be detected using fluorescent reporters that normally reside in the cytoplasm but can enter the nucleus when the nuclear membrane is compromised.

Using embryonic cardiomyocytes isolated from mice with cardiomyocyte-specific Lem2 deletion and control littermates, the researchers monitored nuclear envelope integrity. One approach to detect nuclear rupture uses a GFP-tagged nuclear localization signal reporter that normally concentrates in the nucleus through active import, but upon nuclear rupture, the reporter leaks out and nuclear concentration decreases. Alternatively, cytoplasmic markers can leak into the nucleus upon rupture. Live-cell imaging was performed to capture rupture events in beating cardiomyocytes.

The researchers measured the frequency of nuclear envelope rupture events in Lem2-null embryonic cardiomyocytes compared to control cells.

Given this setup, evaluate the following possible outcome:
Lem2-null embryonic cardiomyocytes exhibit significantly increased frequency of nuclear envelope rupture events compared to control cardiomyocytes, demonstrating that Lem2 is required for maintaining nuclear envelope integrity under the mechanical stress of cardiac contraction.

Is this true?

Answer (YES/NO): YES